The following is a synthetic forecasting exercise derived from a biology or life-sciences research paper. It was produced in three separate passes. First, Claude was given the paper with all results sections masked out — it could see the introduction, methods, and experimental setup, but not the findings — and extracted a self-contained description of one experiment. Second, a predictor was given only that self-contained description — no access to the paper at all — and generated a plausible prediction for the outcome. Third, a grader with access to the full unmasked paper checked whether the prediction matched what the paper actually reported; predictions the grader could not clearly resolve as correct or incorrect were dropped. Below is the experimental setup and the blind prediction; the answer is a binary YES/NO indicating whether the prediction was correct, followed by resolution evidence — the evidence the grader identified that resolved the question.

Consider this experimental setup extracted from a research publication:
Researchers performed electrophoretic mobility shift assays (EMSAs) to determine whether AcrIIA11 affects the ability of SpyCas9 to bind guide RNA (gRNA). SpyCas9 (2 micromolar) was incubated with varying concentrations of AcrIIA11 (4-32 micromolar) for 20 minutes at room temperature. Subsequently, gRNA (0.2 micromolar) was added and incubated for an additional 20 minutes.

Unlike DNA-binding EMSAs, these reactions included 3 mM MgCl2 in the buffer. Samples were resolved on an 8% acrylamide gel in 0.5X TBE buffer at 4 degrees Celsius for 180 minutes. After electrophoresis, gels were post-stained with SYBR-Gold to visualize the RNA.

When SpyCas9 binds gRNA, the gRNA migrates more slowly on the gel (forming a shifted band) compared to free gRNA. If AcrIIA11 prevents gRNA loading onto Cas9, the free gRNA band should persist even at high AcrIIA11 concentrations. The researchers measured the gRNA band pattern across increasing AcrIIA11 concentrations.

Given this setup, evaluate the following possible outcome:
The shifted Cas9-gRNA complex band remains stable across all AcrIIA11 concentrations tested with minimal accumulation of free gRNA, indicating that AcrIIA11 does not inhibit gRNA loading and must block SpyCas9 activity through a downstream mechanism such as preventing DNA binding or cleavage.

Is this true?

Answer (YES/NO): YES